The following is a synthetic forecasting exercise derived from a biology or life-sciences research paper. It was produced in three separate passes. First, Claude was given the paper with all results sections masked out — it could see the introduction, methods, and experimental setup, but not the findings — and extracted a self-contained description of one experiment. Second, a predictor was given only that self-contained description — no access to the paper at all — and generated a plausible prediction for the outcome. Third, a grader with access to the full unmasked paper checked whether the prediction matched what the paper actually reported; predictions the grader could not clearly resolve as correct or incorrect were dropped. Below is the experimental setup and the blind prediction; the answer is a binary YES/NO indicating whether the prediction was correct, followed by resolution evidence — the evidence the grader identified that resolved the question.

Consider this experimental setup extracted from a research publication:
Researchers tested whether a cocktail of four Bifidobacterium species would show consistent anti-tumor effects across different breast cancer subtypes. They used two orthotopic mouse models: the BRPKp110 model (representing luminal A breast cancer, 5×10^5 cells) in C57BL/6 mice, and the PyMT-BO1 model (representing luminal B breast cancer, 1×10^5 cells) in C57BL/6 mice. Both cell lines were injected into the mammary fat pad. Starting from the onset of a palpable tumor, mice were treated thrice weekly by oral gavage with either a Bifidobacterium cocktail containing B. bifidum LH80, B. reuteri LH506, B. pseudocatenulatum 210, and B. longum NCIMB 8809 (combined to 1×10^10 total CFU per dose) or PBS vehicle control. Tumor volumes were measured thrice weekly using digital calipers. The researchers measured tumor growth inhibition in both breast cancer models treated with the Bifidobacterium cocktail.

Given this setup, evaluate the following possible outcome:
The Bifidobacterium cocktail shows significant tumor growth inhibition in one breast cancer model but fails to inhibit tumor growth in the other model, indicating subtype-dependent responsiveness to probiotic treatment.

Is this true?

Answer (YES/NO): YES